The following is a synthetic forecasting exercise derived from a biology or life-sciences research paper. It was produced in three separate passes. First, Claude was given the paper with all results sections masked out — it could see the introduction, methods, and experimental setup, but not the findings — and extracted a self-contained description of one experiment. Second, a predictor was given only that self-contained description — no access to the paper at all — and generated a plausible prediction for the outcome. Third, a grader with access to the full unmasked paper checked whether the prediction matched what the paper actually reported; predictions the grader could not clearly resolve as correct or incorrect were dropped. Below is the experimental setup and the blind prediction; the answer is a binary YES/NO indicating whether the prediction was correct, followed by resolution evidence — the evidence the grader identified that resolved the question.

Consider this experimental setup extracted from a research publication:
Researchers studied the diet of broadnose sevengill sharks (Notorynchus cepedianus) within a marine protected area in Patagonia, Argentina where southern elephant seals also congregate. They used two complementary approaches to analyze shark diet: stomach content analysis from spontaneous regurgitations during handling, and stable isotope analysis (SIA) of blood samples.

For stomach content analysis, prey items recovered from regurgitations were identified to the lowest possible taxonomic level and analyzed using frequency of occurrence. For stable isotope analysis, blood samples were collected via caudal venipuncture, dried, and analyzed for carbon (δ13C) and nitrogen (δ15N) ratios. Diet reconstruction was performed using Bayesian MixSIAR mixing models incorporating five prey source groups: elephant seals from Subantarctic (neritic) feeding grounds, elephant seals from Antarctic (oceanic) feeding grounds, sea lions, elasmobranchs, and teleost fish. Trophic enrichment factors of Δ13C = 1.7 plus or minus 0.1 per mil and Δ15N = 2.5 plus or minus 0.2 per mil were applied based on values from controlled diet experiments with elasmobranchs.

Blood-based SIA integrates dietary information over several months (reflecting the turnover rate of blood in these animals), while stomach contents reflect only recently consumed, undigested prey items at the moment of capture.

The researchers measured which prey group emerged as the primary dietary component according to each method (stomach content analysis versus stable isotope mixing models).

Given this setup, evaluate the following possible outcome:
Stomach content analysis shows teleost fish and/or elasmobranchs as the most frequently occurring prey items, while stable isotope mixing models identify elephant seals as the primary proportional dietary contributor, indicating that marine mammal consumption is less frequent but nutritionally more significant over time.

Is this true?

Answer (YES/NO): NO